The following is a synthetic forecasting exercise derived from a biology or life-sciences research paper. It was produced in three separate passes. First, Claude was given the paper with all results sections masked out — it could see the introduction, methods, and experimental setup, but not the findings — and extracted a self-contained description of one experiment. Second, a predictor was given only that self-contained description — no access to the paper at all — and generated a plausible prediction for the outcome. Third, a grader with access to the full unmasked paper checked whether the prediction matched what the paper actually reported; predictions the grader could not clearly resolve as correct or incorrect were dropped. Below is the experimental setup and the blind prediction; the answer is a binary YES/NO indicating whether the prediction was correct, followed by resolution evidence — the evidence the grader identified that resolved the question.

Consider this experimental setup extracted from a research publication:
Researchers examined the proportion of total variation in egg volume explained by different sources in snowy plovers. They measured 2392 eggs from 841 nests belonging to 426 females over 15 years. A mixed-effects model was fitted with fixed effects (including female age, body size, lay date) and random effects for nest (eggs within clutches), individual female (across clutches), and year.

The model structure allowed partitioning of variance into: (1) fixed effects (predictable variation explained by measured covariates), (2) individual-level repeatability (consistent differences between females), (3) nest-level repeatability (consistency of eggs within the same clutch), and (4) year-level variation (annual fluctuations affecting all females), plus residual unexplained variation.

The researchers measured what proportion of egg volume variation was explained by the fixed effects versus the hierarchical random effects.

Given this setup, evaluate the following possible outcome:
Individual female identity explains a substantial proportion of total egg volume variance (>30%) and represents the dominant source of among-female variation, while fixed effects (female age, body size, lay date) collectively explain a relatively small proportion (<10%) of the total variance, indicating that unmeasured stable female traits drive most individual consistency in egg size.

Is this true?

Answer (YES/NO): YES